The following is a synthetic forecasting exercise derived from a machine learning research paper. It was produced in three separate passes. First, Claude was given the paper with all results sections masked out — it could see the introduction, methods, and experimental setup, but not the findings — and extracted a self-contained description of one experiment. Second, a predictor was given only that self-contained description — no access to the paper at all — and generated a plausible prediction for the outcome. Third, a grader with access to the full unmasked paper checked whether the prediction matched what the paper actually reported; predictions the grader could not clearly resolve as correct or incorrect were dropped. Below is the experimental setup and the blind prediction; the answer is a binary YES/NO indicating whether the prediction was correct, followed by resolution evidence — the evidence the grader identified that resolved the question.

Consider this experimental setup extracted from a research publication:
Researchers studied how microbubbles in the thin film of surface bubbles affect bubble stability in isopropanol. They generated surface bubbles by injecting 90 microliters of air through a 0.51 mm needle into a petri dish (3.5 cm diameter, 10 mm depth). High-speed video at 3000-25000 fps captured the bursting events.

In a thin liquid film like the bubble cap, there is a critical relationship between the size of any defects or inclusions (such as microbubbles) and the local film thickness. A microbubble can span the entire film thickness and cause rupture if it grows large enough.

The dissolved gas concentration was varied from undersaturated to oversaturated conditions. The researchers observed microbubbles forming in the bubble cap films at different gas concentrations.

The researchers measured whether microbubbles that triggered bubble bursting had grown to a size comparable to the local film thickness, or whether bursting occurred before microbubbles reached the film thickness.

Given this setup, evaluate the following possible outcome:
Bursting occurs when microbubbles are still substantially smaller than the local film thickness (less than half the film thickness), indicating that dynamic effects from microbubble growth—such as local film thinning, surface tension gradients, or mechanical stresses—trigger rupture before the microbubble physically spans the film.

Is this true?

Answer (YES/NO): NO